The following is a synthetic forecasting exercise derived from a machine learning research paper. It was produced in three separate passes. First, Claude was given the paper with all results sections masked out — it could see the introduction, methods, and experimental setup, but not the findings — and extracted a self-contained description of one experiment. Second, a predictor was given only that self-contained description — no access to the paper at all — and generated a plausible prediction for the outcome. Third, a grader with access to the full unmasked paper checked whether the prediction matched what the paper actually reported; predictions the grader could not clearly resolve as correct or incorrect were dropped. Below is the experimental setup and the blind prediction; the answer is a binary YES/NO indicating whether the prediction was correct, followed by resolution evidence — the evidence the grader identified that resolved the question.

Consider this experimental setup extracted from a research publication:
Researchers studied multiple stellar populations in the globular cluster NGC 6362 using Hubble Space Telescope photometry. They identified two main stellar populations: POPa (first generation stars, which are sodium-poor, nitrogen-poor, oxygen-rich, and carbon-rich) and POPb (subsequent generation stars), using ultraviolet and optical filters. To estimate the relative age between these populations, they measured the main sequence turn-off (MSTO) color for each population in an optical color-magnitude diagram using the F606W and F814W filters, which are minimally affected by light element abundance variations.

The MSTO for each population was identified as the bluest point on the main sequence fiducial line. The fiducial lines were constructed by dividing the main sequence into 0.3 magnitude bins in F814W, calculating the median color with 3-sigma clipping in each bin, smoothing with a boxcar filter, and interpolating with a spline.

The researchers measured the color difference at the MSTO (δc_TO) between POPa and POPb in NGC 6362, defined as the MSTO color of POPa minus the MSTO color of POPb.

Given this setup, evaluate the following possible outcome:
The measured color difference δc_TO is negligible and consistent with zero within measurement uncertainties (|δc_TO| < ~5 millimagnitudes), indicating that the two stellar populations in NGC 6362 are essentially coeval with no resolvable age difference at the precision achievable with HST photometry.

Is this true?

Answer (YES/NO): YES